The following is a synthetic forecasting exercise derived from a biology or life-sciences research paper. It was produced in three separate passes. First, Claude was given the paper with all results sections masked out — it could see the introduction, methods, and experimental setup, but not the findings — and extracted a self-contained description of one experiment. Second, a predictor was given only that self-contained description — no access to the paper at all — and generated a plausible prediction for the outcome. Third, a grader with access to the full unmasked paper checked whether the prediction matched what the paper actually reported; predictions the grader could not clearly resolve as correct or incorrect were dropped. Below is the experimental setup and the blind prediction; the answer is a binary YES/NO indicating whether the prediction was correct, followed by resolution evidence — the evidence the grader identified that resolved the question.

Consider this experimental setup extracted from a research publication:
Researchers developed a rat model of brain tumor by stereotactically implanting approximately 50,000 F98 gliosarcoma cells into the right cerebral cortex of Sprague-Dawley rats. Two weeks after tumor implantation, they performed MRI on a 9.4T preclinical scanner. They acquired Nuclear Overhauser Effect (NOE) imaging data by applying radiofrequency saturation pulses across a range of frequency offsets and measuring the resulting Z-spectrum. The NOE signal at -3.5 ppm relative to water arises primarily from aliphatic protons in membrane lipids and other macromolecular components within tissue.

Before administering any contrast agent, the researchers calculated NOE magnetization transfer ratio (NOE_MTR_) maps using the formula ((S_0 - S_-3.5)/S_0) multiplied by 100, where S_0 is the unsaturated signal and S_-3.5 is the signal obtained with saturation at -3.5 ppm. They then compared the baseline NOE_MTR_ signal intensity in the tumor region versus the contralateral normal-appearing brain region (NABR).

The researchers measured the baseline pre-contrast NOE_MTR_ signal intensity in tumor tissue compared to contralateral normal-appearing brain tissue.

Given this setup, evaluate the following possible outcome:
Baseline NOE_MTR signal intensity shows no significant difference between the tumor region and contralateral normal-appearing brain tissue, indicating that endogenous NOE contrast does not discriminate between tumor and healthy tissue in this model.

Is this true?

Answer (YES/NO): NO